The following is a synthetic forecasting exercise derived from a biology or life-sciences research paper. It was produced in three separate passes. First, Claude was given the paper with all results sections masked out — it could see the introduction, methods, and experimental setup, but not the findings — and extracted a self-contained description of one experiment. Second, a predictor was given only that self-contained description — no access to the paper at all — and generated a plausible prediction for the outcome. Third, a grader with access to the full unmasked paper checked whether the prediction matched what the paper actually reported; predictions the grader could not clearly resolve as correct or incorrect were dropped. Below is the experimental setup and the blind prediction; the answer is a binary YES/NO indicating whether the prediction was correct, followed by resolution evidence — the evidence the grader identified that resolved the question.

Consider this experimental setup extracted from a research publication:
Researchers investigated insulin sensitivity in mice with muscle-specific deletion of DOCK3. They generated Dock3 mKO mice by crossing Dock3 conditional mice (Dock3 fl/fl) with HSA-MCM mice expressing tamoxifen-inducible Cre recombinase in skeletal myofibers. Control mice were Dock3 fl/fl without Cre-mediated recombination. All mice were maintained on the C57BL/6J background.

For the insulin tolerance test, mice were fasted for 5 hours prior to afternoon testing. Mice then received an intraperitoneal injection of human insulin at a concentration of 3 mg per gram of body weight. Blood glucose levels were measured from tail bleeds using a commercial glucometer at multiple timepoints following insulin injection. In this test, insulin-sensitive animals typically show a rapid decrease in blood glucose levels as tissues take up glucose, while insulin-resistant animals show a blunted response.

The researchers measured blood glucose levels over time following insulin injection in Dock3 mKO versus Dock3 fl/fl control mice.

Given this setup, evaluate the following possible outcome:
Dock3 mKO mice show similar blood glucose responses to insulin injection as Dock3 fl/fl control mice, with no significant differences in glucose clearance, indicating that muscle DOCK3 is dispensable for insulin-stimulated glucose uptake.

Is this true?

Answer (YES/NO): NO